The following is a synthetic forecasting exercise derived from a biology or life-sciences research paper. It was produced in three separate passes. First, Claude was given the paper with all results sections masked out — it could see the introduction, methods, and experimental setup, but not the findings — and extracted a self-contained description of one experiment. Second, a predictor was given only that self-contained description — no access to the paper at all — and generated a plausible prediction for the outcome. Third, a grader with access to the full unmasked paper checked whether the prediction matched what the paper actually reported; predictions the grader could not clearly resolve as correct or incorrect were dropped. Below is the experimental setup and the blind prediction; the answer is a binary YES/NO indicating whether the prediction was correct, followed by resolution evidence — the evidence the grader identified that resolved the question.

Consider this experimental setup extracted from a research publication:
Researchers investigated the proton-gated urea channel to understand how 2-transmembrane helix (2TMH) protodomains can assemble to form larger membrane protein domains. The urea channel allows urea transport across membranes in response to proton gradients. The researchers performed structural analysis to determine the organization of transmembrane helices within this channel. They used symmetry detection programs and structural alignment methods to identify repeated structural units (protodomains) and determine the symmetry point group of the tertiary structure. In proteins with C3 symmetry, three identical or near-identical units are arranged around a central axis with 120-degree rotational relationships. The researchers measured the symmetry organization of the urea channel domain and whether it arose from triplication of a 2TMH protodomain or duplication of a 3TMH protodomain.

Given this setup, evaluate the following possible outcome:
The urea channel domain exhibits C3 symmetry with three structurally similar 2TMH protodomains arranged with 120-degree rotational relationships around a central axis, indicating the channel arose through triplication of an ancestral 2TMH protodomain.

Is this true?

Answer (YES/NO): YES